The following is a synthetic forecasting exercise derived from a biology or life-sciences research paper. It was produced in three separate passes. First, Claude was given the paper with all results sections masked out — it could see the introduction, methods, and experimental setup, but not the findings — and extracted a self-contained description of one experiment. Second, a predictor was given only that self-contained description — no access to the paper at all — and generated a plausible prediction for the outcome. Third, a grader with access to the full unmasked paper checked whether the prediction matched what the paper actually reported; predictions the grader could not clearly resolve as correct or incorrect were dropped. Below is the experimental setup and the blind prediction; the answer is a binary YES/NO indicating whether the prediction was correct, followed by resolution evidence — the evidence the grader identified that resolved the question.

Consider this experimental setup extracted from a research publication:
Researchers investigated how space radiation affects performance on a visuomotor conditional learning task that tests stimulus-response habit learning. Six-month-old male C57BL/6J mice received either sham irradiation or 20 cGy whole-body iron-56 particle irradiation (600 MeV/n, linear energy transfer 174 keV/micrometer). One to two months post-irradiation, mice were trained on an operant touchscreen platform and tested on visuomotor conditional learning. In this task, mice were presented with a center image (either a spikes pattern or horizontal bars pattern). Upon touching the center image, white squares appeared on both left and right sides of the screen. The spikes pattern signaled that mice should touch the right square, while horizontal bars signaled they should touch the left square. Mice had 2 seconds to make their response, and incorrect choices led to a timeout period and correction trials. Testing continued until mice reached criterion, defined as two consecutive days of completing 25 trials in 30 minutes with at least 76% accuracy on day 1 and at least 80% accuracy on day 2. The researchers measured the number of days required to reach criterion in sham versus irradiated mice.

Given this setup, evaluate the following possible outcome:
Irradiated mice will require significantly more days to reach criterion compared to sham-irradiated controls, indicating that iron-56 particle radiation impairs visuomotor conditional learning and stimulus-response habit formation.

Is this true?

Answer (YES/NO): NO